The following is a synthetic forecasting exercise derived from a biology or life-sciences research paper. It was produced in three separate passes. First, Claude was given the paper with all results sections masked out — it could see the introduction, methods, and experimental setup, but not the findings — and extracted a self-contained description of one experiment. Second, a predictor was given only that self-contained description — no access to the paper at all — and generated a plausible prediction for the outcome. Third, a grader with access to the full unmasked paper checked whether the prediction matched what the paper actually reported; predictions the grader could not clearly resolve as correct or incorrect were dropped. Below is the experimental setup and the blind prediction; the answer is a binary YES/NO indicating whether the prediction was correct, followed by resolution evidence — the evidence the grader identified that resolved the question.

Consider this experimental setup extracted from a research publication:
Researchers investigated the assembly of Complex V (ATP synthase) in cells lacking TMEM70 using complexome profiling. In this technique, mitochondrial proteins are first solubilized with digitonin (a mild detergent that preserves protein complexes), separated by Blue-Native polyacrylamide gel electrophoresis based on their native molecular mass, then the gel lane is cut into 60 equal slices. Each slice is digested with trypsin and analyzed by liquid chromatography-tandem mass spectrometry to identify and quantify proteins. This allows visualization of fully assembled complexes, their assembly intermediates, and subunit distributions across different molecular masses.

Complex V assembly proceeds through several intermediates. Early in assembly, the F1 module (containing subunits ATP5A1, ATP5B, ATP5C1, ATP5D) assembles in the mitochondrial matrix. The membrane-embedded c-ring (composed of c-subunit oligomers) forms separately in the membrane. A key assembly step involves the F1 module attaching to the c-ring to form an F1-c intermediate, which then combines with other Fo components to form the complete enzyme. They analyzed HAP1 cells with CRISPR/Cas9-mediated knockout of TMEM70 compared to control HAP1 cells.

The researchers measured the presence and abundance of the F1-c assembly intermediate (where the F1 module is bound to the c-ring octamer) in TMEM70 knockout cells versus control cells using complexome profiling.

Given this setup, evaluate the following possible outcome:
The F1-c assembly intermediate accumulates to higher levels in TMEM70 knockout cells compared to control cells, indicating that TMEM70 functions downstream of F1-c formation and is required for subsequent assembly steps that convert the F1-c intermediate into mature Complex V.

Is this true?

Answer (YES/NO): NO